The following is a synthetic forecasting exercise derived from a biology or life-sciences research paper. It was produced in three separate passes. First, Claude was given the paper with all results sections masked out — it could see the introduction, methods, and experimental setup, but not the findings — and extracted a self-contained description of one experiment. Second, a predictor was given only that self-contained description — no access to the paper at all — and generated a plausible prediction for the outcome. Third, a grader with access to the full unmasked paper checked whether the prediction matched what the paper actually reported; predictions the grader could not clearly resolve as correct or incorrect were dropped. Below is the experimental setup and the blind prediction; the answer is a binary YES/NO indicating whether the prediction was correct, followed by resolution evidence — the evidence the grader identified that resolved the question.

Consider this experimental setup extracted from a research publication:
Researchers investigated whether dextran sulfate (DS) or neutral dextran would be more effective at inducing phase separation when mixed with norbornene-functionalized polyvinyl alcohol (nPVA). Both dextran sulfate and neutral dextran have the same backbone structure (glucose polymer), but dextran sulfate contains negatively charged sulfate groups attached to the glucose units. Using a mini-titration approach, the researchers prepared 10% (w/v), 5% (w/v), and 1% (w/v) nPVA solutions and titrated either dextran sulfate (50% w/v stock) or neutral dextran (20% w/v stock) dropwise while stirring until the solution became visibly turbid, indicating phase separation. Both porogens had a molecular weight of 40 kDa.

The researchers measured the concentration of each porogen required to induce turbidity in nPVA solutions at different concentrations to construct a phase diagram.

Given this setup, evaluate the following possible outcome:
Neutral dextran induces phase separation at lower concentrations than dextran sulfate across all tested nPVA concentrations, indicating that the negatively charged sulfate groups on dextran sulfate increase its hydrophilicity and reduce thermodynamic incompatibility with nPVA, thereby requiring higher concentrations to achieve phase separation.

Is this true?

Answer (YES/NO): NO